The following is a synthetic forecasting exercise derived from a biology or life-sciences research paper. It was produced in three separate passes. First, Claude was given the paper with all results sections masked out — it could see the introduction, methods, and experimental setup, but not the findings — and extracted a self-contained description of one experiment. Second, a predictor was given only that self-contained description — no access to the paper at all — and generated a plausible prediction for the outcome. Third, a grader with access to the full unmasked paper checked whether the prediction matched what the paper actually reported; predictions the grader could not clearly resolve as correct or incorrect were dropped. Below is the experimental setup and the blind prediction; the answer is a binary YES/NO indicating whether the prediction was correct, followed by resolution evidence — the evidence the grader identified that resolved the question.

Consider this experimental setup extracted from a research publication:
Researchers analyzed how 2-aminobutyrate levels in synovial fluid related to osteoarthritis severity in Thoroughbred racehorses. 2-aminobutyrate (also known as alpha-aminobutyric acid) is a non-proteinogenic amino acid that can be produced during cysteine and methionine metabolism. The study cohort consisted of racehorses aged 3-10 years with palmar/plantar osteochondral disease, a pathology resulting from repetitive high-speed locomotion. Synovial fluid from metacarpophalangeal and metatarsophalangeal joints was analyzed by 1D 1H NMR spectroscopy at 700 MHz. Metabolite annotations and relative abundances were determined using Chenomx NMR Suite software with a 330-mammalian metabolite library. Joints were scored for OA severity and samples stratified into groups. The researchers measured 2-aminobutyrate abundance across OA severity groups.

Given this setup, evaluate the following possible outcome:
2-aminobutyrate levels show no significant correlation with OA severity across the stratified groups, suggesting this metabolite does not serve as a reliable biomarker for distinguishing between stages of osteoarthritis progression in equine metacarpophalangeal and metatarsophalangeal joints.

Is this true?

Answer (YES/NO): NO